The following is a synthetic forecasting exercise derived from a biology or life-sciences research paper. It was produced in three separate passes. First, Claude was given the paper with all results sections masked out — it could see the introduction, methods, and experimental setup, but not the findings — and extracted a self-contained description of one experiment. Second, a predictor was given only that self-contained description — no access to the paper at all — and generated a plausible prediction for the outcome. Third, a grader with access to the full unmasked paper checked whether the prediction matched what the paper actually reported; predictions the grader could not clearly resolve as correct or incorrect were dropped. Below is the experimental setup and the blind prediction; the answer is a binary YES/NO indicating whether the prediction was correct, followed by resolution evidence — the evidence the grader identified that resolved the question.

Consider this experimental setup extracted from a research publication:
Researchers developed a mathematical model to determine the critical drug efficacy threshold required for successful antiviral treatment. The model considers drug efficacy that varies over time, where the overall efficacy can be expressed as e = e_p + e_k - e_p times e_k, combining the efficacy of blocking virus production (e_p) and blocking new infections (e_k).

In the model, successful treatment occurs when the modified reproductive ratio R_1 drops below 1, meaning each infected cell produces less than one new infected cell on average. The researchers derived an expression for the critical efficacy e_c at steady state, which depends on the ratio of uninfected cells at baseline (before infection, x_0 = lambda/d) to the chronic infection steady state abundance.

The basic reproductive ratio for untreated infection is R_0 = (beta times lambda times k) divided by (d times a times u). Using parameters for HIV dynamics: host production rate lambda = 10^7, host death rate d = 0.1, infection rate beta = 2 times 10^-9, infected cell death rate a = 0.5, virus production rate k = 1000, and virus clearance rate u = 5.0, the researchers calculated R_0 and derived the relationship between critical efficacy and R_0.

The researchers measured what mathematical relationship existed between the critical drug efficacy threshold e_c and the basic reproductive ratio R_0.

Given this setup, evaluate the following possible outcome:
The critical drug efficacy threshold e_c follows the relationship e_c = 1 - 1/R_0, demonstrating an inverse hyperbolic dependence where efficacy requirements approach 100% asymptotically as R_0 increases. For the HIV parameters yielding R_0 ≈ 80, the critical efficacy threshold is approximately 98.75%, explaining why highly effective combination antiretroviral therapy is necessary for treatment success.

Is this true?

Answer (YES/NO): YES